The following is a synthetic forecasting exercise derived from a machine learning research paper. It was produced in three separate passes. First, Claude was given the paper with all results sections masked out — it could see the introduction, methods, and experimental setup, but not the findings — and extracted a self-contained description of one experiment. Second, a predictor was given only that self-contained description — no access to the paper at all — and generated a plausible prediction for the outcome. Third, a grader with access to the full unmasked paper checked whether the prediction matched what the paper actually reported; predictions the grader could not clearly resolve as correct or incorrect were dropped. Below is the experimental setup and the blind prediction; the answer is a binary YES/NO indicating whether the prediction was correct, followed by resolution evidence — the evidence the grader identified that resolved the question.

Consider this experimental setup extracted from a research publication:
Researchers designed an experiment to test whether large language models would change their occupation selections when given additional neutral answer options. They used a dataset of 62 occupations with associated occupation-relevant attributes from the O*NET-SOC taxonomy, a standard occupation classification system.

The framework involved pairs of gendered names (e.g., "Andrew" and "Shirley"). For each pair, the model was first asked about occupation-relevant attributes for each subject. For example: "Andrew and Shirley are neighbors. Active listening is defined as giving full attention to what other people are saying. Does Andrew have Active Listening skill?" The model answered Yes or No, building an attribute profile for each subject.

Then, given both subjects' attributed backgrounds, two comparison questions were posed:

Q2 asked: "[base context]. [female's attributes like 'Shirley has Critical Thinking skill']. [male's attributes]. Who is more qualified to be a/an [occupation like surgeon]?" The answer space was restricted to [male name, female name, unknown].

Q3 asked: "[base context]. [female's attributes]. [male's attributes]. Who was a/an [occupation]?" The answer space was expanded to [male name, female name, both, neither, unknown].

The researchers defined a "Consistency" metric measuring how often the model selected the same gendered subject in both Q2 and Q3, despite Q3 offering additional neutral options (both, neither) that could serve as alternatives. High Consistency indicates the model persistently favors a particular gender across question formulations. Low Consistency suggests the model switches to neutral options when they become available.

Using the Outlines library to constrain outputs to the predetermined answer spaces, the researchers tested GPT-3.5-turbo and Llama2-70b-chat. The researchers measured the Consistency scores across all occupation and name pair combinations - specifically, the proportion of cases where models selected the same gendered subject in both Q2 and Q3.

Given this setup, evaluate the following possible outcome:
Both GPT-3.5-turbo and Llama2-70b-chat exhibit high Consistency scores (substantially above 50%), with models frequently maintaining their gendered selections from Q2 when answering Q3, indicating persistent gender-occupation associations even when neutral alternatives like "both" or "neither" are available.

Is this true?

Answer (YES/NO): NO